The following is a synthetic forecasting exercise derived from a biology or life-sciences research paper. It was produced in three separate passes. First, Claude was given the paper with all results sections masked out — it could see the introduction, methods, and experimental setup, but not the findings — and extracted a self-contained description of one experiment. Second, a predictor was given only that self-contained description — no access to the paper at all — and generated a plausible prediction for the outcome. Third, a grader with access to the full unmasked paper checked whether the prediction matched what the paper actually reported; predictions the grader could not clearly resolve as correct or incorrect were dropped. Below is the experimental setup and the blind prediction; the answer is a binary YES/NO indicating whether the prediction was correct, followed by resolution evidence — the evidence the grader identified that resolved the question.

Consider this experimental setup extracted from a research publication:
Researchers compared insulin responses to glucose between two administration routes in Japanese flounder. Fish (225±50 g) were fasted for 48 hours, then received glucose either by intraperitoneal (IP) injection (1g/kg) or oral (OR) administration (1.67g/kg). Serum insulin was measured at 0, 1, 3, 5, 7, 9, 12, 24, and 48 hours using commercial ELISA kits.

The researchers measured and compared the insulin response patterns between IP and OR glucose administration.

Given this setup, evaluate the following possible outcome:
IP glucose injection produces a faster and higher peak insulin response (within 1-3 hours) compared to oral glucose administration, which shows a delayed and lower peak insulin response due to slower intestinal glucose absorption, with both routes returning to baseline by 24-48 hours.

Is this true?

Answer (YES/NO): NO